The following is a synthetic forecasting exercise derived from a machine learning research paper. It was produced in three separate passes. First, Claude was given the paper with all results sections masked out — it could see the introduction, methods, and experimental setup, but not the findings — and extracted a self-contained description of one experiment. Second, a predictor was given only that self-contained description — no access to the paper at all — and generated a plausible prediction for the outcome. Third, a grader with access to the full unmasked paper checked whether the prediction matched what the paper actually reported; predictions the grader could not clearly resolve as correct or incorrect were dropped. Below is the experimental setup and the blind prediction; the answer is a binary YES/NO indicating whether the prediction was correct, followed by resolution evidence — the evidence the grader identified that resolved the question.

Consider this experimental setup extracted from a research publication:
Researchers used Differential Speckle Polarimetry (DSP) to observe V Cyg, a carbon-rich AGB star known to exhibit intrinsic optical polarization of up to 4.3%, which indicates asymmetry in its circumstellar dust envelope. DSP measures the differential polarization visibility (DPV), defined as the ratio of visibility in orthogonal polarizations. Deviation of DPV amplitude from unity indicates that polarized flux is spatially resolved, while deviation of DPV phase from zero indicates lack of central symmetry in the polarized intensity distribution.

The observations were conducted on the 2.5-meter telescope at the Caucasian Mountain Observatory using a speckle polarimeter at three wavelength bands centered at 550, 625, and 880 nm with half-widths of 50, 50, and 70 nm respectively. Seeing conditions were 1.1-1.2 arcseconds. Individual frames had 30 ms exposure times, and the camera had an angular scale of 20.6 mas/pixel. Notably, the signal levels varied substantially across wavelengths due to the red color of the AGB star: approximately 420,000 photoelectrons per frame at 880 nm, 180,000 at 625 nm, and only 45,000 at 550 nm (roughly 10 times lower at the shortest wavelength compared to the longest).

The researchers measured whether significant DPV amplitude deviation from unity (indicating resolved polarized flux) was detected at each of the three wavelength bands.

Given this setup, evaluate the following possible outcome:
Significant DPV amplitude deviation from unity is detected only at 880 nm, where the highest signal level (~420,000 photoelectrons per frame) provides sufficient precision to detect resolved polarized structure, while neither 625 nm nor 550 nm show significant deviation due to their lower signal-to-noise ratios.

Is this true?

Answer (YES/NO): NO